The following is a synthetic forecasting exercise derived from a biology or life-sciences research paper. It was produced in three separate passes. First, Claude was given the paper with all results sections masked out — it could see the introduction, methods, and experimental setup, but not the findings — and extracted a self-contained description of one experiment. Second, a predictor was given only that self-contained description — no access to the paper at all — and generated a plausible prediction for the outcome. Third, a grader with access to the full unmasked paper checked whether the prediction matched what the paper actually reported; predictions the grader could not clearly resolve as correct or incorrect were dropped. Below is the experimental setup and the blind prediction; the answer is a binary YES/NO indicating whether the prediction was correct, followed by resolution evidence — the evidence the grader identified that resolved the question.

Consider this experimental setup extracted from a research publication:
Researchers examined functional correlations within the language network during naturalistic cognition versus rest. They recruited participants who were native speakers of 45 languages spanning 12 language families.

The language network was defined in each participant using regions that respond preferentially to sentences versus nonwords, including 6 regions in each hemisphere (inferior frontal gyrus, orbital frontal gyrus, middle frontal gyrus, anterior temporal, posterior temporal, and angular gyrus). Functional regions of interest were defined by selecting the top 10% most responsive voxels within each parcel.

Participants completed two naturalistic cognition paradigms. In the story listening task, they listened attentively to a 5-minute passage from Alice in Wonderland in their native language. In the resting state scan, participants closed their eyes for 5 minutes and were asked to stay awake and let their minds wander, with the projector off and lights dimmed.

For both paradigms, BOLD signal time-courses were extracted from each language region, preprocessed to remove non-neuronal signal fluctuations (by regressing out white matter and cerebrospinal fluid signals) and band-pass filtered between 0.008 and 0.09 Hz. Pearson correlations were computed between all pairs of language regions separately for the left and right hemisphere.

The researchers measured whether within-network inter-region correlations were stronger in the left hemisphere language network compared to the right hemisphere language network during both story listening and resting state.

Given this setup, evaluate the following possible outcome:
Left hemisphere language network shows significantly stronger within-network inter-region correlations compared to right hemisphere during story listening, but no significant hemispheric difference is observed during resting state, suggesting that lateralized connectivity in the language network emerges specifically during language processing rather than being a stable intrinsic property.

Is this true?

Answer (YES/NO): NO